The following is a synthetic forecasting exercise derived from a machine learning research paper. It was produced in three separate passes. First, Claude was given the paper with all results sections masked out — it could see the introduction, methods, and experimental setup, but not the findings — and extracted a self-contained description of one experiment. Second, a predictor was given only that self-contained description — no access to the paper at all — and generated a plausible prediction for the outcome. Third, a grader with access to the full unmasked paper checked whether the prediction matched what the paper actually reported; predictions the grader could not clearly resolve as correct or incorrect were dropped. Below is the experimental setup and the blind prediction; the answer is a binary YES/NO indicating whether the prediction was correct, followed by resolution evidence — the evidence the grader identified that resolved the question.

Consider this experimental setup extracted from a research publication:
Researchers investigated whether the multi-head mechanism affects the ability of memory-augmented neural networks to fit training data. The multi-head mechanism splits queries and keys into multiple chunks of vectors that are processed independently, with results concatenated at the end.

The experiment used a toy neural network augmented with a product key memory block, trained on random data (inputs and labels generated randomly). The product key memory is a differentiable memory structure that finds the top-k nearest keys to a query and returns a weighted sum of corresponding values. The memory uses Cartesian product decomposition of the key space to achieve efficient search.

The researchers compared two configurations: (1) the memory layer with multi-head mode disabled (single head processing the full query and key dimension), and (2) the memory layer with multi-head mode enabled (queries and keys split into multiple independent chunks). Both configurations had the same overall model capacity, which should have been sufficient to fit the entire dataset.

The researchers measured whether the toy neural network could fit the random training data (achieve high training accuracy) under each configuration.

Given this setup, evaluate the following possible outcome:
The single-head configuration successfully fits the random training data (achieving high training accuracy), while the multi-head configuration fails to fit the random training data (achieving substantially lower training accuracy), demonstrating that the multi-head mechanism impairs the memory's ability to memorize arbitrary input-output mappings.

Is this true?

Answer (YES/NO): NO